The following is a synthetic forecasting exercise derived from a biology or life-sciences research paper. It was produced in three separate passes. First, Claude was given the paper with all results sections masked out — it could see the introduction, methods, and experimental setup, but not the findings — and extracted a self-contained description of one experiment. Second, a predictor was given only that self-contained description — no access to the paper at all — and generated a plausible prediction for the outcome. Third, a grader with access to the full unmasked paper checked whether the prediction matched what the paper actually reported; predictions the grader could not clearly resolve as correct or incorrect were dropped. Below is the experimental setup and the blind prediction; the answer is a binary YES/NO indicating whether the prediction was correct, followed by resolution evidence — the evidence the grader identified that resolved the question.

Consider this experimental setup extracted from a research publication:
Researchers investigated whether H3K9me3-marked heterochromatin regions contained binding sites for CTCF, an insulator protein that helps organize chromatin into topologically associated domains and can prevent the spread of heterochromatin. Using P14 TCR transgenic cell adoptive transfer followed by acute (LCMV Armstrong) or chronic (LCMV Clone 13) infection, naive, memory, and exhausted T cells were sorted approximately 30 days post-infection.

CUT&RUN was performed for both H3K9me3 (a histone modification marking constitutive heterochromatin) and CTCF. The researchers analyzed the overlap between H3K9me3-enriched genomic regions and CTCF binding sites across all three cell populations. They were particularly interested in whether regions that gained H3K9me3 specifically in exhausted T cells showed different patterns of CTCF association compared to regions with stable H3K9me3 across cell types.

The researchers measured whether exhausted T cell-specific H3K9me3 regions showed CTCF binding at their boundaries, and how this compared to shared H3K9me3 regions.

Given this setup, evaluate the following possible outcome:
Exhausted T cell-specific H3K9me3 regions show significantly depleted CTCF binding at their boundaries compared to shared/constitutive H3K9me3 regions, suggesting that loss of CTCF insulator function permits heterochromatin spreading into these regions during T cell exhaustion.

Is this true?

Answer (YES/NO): NO